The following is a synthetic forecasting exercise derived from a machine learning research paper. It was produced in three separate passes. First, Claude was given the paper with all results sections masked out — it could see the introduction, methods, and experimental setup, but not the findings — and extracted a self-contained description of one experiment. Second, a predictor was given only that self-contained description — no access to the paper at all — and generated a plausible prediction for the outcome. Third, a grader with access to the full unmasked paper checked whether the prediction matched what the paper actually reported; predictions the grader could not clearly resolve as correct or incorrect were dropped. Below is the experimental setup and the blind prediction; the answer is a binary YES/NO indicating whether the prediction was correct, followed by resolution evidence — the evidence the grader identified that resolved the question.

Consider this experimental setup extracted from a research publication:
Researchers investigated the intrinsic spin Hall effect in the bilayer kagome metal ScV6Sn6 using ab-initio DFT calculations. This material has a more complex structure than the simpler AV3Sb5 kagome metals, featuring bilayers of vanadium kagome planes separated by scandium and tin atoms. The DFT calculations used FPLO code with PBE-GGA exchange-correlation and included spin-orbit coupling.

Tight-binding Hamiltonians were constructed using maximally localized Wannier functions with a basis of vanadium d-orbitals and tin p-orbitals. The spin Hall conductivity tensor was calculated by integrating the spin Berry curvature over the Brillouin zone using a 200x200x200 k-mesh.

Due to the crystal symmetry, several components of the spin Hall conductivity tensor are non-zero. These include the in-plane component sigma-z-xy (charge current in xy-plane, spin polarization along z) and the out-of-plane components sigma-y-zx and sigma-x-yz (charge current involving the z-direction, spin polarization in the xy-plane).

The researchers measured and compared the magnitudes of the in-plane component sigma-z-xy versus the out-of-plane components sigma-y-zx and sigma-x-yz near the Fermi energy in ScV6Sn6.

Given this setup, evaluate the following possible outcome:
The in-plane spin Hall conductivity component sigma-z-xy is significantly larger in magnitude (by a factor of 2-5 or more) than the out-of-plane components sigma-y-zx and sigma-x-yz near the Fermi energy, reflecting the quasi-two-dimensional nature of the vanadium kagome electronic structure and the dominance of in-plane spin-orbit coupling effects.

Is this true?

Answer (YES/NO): NO